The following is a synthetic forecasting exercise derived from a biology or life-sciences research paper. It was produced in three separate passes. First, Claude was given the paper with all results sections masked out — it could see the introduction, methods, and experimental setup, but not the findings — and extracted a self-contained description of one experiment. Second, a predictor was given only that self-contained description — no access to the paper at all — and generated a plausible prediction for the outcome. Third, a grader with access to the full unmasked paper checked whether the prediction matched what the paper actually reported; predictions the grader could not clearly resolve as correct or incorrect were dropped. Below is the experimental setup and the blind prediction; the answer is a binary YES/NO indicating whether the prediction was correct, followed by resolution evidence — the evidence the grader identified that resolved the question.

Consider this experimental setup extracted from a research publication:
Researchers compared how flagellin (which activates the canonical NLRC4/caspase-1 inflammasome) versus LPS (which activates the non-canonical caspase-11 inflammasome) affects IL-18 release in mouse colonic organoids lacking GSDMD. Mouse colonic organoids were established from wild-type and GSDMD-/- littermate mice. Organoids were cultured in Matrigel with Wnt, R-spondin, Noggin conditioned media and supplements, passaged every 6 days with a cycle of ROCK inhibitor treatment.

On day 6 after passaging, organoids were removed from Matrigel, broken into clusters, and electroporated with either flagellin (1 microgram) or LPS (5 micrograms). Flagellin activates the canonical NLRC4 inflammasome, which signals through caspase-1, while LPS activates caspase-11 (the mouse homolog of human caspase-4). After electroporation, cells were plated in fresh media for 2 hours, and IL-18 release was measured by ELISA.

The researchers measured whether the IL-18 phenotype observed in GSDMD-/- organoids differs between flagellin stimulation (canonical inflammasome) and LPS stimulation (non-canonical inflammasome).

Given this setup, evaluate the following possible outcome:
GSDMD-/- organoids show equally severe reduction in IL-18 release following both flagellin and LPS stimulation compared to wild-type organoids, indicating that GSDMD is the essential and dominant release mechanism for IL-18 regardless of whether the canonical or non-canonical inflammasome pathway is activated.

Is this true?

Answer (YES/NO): NO